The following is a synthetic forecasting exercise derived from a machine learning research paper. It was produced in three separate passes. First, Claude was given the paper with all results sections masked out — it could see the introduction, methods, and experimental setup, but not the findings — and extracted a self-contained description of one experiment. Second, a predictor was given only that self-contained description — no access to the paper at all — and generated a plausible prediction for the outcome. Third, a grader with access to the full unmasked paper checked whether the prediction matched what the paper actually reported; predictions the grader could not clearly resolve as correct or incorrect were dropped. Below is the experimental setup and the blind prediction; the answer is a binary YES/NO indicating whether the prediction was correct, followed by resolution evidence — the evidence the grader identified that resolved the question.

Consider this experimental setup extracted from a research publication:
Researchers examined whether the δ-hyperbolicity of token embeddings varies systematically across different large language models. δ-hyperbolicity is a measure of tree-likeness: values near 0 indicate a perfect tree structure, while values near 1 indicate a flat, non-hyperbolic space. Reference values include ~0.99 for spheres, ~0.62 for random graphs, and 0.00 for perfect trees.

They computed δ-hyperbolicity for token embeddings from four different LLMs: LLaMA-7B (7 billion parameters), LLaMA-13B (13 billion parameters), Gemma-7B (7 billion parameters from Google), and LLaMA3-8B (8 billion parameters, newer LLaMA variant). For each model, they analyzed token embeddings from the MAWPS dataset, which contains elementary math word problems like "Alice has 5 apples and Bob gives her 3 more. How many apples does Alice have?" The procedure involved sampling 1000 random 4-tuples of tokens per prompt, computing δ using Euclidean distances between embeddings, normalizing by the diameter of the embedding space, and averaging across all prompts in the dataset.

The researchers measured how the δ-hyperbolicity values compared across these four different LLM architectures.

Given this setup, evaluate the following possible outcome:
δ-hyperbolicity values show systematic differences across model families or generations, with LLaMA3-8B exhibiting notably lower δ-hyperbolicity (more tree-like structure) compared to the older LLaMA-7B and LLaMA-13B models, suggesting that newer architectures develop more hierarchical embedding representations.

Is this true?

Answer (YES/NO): NO